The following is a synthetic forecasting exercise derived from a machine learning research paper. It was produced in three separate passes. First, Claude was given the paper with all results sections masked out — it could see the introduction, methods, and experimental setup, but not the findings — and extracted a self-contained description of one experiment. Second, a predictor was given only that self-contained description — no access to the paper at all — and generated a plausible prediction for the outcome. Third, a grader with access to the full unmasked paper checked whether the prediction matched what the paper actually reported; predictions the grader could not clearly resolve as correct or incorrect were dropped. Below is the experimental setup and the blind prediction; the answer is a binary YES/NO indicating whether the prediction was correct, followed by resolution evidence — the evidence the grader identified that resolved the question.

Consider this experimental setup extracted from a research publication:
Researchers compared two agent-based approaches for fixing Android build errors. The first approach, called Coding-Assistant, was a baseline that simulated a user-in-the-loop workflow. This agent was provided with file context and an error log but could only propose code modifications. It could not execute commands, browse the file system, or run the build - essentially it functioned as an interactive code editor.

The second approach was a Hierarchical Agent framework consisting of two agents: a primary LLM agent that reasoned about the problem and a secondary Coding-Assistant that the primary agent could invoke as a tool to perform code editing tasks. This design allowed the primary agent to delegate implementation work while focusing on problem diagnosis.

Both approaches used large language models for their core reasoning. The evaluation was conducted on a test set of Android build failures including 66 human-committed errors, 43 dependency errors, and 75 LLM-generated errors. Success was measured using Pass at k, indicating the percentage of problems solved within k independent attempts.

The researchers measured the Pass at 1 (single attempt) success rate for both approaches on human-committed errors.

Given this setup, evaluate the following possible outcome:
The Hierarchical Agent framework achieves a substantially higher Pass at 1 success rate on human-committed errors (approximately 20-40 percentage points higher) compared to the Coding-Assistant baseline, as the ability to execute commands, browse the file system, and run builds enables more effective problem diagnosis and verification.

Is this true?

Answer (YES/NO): NO